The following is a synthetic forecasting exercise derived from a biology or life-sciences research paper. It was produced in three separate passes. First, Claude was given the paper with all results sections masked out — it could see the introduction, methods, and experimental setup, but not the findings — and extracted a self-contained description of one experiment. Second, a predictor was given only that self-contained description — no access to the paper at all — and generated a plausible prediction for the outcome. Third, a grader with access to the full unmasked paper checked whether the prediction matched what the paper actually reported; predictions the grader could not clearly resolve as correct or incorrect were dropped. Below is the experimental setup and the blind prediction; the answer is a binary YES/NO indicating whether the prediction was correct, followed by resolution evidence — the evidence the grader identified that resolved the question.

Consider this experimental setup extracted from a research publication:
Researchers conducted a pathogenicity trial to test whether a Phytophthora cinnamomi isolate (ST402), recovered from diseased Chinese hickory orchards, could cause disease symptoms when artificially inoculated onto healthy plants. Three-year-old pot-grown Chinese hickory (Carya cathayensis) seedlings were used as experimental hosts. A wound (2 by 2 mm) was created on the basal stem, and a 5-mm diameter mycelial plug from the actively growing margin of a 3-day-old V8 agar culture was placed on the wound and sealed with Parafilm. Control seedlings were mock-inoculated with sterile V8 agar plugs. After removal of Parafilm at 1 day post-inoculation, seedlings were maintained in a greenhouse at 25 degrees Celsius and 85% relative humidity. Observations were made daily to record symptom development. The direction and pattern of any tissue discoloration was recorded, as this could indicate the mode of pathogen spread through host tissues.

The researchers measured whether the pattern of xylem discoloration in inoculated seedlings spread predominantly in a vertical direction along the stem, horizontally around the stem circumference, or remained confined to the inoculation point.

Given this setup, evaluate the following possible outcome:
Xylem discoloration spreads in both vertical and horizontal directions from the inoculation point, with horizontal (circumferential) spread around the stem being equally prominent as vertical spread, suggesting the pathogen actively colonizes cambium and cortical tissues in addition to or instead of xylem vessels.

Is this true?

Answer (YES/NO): NO